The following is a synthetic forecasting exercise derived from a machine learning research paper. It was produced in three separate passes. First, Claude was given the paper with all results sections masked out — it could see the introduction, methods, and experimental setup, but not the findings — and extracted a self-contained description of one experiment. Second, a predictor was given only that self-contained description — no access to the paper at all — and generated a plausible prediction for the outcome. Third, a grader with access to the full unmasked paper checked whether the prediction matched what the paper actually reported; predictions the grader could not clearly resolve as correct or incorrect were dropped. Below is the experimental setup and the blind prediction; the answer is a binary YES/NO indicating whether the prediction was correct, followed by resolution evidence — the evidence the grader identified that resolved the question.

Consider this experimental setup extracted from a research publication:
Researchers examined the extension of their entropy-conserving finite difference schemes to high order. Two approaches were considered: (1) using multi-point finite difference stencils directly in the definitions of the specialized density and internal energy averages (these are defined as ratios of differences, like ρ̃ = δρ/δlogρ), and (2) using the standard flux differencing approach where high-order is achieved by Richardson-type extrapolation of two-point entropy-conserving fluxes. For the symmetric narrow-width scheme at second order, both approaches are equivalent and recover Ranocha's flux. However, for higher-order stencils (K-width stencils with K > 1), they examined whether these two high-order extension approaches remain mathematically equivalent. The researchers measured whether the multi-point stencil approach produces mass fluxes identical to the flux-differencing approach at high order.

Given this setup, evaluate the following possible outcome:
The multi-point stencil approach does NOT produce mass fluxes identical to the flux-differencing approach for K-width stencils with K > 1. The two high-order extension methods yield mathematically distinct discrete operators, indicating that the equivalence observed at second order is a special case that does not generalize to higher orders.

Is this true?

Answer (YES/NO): YES